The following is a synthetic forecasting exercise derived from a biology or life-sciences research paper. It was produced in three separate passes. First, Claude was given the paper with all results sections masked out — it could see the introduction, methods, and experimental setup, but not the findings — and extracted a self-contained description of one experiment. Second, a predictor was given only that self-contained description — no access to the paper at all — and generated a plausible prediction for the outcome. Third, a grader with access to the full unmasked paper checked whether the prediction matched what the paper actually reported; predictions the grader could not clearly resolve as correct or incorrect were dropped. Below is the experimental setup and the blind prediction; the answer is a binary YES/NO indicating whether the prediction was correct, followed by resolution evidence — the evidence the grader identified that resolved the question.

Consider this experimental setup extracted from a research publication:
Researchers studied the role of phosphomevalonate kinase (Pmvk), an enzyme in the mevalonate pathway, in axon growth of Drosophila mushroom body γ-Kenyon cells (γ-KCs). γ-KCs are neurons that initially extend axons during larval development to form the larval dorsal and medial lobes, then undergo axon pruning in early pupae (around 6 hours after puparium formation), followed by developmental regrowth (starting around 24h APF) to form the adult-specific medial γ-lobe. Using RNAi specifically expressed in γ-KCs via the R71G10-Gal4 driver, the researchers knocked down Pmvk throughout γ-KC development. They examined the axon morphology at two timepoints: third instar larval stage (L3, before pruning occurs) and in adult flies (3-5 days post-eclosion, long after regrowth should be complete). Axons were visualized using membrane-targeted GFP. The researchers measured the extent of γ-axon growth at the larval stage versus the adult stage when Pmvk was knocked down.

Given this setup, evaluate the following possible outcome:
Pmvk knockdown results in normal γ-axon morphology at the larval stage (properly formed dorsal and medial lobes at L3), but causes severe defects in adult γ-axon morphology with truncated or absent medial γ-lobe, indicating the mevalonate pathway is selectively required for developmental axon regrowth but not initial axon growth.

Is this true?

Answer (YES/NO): YES